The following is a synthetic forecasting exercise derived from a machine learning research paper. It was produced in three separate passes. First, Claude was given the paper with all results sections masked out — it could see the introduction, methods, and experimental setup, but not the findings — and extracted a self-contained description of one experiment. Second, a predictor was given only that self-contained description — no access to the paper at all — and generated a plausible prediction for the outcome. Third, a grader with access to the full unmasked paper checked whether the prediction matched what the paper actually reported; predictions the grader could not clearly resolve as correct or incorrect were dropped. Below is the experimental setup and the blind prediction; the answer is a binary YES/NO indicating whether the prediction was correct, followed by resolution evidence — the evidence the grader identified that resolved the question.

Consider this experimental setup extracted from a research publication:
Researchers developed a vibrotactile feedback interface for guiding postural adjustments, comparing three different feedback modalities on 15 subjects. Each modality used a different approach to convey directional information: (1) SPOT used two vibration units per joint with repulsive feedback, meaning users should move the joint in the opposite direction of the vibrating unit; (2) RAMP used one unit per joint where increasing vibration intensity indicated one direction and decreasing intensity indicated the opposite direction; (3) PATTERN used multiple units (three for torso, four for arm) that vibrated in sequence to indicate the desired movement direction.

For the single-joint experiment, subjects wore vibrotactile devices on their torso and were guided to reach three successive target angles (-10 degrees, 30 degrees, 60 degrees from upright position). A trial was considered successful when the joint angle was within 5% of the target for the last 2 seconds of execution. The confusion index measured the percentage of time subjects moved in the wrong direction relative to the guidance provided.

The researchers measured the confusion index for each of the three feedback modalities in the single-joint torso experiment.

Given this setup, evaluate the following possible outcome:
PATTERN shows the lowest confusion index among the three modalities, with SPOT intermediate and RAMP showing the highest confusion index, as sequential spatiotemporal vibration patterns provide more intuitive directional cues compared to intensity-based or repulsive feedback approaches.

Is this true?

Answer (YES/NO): NO